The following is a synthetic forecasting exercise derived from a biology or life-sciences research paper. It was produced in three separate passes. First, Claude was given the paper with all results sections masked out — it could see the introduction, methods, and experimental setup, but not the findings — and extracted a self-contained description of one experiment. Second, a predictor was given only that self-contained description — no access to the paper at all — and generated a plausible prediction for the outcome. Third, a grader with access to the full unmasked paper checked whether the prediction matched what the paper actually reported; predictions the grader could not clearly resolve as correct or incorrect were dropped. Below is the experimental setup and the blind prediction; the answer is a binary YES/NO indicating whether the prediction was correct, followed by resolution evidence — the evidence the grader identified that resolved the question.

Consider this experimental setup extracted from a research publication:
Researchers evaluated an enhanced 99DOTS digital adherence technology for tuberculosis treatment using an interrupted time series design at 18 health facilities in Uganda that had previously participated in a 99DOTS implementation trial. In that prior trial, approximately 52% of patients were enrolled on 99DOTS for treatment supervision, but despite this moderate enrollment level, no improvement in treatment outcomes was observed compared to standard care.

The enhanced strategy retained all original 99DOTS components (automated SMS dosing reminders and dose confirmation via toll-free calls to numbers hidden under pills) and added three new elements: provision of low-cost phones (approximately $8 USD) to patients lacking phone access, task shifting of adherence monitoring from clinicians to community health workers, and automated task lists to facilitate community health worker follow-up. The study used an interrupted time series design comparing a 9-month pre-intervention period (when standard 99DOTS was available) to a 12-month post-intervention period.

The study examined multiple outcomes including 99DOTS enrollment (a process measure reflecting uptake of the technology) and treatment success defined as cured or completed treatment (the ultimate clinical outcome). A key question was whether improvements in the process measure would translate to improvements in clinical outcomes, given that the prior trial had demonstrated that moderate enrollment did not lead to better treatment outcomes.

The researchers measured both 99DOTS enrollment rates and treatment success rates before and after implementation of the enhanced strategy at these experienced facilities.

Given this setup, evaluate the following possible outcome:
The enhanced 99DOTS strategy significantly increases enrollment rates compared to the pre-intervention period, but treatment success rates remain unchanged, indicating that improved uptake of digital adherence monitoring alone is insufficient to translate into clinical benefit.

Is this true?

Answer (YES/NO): NO